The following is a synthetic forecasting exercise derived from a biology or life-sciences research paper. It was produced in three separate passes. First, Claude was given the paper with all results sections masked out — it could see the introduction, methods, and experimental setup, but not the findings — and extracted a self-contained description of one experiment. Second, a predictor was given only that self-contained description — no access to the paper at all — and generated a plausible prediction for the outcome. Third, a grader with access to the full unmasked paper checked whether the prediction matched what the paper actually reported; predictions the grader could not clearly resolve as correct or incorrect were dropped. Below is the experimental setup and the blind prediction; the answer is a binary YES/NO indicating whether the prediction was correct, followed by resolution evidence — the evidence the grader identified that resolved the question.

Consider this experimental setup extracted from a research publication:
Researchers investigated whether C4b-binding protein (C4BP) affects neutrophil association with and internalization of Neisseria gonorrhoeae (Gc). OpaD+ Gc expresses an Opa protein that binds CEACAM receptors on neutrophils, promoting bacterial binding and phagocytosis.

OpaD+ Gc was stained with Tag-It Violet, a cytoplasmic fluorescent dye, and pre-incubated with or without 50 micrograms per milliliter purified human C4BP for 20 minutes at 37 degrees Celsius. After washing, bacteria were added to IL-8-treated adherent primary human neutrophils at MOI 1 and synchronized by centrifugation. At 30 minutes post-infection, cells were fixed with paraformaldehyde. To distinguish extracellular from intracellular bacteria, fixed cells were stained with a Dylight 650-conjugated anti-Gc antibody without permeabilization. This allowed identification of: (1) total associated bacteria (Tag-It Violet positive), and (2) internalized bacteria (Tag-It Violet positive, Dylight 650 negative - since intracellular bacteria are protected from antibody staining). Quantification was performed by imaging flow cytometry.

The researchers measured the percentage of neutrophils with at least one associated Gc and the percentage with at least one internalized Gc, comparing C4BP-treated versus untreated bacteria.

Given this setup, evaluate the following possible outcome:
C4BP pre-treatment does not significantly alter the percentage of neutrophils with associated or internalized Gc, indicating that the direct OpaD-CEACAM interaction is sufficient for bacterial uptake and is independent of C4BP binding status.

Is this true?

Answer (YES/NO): NO